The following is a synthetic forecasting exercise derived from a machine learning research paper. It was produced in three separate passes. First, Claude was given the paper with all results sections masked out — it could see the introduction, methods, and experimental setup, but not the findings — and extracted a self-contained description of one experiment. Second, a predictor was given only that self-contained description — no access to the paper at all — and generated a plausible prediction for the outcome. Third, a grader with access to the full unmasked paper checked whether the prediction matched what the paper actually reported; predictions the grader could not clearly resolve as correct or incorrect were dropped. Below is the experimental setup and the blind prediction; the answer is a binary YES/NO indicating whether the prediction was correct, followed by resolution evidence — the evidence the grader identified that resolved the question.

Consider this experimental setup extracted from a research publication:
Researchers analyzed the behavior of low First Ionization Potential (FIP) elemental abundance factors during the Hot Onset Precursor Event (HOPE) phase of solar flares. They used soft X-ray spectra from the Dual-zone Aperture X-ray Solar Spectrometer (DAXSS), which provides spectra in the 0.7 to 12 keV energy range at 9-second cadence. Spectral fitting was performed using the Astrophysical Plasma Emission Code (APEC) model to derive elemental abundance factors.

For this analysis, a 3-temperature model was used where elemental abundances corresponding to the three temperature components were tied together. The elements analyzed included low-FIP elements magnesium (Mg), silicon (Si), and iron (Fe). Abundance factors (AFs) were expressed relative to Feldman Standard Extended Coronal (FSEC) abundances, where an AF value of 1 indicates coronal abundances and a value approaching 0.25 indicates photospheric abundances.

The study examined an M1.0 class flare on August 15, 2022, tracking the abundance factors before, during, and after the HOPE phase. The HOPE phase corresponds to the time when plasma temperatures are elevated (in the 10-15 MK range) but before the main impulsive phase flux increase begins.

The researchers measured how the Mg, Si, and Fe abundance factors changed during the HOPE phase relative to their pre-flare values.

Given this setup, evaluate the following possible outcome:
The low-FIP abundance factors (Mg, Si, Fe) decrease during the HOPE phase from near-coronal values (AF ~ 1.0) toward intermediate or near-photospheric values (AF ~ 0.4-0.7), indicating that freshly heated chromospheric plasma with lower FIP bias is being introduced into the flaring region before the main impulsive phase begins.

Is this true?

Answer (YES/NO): YES